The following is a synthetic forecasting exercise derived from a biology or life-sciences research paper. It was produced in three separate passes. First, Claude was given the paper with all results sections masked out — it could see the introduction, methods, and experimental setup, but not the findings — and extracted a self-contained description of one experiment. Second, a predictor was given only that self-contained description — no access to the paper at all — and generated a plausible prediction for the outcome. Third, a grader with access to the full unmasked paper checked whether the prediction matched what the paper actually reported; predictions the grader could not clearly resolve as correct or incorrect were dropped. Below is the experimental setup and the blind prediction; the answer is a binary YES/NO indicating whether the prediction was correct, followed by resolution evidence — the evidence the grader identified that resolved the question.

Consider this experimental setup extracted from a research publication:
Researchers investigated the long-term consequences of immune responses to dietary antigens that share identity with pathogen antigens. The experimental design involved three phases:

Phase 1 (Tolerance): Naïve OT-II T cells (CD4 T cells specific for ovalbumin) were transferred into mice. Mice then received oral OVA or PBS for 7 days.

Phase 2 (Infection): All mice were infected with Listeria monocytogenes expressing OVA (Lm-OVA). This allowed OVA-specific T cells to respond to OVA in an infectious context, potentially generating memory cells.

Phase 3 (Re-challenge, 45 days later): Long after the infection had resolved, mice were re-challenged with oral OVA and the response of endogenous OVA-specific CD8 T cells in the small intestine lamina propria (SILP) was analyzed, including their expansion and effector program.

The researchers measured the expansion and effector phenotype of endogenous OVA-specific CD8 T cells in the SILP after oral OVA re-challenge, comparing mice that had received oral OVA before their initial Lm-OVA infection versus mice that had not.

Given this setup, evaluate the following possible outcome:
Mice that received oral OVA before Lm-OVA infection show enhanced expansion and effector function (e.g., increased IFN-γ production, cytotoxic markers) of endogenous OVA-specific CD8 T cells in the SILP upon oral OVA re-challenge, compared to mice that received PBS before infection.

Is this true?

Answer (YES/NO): NO